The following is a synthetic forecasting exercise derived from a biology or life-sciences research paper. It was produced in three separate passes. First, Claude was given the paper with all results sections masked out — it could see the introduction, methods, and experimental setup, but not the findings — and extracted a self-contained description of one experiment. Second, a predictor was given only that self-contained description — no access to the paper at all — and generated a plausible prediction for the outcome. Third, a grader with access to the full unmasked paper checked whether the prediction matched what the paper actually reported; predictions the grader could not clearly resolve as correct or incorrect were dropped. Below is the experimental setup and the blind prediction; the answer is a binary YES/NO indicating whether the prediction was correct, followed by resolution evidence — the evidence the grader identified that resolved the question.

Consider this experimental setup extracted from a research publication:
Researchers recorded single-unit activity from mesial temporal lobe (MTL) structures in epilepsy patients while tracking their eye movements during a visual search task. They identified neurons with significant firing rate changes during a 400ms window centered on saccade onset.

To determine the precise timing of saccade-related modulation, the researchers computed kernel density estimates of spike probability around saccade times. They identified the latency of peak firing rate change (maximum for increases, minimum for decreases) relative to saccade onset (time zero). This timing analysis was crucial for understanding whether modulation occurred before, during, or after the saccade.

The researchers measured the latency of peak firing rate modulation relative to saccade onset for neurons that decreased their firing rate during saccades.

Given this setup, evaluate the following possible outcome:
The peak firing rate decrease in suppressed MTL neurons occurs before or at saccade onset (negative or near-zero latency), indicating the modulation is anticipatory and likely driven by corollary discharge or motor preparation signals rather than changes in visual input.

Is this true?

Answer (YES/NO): YES